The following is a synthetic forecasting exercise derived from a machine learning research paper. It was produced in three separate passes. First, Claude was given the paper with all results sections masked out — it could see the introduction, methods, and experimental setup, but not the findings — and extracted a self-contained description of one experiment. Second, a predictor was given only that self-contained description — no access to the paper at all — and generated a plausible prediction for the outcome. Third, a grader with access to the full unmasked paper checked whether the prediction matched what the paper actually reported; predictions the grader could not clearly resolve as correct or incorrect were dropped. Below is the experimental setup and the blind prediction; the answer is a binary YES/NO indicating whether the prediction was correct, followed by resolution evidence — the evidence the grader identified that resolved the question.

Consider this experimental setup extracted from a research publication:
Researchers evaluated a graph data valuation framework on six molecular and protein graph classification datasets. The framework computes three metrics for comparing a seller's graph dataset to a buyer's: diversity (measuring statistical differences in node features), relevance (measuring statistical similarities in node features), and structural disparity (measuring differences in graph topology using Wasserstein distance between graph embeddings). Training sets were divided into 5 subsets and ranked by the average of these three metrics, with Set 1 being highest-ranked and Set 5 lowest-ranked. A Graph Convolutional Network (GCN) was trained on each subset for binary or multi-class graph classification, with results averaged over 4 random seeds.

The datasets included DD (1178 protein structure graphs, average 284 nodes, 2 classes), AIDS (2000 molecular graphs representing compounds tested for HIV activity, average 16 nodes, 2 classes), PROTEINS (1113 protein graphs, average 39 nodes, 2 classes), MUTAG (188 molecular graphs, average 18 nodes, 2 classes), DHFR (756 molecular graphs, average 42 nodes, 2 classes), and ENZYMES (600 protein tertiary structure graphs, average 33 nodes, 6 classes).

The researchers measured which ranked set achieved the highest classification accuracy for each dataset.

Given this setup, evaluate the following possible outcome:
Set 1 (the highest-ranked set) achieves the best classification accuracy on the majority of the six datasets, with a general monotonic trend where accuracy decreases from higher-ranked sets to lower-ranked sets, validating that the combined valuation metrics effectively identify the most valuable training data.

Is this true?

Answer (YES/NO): NO